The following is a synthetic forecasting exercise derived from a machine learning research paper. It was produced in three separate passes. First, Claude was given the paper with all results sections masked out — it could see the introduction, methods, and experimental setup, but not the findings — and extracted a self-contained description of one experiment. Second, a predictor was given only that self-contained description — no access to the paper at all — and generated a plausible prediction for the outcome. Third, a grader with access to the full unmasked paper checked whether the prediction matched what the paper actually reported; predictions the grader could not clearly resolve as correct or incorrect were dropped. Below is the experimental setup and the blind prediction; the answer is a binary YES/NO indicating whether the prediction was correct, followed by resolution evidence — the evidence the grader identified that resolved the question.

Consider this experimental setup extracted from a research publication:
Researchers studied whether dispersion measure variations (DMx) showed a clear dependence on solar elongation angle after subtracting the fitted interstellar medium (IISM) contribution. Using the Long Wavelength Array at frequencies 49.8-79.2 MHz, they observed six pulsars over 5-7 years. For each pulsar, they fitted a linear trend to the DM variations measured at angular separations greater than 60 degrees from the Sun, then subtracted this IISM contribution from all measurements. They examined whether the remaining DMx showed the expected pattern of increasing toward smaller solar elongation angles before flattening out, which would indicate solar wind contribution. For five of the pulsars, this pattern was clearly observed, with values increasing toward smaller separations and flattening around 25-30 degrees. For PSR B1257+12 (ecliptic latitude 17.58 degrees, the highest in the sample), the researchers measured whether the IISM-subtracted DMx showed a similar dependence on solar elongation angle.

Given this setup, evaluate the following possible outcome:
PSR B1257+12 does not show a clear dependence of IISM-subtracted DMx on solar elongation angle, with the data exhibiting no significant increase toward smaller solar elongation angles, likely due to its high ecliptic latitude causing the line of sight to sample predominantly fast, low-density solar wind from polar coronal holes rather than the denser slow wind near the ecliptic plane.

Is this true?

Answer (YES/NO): NO